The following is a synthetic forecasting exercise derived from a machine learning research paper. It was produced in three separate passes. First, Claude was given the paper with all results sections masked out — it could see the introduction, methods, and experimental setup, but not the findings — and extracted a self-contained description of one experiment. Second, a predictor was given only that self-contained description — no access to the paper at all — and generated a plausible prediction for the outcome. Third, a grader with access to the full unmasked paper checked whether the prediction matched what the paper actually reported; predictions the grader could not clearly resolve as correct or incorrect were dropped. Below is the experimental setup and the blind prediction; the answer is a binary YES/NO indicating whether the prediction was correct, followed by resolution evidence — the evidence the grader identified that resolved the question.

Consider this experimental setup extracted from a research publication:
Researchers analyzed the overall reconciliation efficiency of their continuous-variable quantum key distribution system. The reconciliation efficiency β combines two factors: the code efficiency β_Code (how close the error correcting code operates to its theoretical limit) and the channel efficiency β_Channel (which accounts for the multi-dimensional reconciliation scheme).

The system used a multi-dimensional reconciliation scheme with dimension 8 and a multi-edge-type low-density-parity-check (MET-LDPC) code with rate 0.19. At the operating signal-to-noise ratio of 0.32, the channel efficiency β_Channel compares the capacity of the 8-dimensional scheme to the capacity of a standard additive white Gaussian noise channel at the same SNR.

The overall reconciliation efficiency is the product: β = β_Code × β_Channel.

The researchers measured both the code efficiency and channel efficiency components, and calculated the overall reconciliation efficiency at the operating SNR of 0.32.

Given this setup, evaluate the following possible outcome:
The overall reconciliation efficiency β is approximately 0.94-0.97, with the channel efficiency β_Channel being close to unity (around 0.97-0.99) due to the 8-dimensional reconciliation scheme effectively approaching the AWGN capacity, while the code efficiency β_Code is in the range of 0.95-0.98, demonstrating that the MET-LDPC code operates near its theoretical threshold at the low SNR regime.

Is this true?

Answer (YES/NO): NO